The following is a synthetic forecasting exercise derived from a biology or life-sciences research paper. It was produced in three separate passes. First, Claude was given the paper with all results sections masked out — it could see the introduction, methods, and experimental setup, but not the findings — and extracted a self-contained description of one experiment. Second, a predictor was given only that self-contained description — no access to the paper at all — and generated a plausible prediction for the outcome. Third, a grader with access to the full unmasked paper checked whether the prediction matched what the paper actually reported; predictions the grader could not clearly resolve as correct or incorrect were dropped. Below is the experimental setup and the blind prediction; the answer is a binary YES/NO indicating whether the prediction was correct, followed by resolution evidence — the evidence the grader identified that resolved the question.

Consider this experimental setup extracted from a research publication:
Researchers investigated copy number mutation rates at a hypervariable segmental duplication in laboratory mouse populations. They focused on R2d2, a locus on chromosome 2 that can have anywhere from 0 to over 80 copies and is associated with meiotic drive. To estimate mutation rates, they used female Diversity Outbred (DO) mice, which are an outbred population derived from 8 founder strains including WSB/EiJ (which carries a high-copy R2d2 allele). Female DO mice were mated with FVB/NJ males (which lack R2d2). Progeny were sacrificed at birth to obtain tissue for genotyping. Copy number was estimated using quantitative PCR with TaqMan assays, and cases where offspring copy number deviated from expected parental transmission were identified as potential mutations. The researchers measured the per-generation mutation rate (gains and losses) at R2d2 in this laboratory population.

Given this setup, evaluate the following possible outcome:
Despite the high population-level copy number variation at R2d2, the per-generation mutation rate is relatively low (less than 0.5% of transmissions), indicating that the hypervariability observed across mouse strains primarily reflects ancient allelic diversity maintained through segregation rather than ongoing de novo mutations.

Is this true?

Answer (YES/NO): NO